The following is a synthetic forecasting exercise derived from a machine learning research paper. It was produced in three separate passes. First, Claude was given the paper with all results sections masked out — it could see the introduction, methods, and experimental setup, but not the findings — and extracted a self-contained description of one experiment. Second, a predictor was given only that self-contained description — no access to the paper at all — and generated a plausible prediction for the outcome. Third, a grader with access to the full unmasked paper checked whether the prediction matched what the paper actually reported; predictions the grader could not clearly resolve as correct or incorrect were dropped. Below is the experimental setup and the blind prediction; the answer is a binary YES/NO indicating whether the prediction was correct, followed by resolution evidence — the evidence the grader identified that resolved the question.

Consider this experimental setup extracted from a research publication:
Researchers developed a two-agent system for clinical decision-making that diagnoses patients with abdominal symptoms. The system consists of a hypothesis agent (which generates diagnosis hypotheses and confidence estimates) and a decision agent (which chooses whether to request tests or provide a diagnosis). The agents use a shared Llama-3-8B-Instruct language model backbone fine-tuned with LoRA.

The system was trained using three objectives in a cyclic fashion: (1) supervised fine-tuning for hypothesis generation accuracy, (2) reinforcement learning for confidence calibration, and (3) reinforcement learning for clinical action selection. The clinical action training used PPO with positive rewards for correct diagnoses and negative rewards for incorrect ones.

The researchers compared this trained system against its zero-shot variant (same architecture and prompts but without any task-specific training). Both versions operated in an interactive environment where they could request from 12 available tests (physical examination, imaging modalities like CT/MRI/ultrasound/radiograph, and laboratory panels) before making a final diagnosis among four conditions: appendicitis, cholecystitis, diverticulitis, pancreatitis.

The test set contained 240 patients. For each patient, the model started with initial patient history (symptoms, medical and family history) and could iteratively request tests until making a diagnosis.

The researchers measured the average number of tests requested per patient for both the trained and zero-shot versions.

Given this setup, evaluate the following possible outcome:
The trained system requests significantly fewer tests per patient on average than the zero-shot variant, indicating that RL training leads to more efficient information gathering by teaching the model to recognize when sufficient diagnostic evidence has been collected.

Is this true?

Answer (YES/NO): YES